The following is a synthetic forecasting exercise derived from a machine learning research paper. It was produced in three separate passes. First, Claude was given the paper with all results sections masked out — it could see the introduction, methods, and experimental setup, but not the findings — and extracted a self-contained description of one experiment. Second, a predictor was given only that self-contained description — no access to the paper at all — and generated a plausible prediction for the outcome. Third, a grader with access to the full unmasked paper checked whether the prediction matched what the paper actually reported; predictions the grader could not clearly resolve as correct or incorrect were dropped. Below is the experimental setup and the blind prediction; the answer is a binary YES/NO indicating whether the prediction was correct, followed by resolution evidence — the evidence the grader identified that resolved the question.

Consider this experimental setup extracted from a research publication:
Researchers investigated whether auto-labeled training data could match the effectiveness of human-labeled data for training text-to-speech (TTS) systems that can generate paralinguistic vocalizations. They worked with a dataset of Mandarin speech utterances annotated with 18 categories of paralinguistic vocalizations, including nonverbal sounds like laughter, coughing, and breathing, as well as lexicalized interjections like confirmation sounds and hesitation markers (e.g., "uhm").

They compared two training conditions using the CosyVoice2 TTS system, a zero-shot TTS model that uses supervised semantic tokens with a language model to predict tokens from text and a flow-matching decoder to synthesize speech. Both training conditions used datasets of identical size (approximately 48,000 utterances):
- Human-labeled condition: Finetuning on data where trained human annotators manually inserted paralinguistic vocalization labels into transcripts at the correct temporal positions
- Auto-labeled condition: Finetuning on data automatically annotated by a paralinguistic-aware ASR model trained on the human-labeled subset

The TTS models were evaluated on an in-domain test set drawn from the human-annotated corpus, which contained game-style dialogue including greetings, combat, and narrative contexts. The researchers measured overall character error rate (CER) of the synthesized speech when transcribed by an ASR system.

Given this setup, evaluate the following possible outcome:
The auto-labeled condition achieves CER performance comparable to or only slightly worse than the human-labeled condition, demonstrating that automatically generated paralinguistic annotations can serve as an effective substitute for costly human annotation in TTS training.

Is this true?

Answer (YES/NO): YES